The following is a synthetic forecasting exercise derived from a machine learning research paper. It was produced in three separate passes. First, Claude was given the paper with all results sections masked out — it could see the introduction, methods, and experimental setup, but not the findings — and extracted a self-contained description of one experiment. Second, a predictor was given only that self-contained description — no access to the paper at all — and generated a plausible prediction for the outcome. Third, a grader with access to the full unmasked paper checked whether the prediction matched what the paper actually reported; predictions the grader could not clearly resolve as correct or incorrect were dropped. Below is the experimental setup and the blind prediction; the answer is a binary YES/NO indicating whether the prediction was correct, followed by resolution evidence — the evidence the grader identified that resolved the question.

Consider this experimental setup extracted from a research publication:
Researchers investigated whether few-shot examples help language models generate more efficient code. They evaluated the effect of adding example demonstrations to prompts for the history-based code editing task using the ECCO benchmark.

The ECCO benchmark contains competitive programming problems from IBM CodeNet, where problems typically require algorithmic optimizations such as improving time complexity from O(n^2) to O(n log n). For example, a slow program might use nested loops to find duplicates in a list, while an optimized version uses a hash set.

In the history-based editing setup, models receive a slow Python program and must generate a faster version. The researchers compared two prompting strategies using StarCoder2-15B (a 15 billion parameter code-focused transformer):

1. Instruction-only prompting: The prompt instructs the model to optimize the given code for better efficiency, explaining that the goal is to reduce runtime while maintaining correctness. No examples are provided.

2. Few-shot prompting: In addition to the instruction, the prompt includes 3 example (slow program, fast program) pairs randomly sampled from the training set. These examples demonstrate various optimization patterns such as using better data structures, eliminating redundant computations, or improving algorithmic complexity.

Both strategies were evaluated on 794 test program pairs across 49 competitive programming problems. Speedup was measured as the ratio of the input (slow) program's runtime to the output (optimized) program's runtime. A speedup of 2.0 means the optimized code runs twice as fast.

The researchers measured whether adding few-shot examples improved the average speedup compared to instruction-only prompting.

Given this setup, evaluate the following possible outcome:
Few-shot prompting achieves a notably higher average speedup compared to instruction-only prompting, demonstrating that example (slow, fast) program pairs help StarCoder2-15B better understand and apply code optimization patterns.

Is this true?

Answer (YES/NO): YES